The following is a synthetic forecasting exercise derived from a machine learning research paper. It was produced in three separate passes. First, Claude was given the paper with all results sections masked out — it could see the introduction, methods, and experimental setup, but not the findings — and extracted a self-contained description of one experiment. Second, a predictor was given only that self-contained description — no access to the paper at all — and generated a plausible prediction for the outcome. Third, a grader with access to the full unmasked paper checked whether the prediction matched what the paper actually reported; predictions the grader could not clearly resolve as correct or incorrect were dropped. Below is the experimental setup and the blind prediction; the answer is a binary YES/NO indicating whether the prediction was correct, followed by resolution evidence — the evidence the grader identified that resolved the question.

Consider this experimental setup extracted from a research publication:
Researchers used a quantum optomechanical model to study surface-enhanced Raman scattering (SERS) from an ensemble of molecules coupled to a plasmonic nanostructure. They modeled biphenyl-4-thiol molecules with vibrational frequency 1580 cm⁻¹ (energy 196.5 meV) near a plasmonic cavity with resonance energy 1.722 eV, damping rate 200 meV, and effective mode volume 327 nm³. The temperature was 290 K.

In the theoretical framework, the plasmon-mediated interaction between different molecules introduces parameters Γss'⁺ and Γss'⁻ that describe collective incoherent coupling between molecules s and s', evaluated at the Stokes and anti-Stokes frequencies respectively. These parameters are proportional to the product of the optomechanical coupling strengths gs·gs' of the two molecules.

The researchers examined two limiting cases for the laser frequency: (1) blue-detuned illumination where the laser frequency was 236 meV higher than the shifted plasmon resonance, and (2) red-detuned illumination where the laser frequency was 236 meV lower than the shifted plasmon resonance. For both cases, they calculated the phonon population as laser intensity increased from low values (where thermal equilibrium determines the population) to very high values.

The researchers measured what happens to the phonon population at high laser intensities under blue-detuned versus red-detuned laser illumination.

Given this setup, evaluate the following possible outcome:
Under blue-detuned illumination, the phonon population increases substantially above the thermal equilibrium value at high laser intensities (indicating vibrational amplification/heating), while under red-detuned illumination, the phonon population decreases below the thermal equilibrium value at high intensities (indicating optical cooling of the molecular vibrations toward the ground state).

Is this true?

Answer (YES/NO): NO